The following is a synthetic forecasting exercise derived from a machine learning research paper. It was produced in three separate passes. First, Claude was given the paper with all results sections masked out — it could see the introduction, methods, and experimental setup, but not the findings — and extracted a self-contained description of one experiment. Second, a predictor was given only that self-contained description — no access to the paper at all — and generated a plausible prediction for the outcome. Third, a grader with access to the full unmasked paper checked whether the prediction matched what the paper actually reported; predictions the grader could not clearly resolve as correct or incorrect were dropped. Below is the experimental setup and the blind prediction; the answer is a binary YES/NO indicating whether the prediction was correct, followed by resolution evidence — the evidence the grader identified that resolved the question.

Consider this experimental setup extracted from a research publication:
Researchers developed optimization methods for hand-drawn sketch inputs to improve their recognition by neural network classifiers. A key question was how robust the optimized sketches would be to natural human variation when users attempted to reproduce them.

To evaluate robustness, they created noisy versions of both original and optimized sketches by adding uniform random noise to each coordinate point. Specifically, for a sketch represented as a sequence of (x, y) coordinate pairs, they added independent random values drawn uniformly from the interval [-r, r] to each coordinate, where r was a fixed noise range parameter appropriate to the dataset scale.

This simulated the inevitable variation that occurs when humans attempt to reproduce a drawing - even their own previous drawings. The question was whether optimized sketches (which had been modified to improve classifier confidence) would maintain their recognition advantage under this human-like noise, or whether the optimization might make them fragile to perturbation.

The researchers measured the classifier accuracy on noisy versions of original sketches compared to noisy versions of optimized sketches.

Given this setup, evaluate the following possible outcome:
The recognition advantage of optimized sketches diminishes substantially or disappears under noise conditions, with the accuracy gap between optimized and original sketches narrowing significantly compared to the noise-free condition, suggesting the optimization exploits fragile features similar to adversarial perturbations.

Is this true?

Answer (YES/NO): NO